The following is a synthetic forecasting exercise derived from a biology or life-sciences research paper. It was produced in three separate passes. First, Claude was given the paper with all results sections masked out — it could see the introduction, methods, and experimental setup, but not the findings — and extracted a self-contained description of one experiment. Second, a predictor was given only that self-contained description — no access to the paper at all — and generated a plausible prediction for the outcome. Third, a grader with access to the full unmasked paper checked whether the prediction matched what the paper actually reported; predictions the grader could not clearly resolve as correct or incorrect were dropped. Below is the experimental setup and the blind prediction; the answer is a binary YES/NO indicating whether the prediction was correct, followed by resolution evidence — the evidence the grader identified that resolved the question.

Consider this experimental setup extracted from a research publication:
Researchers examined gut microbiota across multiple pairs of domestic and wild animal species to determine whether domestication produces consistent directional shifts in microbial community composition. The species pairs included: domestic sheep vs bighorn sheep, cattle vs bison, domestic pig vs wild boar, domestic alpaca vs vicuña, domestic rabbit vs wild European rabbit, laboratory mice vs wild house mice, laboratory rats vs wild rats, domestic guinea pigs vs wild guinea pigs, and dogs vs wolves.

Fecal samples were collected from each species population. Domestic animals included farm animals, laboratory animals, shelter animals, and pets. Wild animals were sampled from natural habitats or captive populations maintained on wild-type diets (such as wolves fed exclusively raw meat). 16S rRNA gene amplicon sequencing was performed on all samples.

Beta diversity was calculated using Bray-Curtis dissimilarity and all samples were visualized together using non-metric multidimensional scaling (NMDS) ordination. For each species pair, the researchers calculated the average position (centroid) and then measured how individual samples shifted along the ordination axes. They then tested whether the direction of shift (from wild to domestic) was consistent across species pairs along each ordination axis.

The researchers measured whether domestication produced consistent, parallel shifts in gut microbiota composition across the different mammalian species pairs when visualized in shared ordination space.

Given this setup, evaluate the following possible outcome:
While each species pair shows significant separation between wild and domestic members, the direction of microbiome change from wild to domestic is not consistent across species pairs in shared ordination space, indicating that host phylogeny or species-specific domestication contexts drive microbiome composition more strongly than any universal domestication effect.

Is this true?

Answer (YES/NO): NO